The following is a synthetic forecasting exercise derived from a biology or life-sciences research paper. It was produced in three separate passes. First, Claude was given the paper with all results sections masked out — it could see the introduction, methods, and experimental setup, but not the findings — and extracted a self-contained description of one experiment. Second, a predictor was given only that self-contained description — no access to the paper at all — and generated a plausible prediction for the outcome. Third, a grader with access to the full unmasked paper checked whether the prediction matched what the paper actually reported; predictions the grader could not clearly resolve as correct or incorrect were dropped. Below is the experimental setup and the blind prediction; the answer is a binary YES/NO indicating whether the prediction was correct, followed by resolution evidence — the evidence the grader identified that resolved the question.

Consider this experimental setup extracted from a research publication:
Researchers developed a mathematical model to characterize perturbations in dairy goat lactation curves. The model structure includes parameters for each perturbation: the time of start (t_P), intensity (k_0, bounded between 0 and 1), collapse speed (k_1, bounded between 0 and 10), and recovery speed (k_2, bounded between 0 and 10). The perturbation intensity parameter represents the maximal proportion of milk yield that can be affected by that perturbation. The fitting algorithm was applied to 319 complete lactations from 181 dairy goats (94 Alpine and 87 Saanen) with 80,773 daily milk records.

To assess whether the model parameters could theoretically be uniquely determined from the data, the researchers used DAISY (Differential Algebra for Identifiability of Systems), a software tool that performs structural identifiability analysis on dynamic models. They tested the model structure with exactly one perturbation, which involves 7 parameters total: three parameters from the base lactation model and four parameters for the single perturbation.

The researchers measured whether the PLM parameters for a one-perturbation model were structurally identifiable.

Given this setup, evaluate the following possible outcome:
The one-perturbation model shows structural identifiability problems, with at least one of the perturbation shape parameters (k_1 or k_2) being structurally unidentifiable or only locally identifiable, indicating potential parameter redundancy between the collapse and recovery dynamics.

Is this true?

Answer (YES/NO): NO